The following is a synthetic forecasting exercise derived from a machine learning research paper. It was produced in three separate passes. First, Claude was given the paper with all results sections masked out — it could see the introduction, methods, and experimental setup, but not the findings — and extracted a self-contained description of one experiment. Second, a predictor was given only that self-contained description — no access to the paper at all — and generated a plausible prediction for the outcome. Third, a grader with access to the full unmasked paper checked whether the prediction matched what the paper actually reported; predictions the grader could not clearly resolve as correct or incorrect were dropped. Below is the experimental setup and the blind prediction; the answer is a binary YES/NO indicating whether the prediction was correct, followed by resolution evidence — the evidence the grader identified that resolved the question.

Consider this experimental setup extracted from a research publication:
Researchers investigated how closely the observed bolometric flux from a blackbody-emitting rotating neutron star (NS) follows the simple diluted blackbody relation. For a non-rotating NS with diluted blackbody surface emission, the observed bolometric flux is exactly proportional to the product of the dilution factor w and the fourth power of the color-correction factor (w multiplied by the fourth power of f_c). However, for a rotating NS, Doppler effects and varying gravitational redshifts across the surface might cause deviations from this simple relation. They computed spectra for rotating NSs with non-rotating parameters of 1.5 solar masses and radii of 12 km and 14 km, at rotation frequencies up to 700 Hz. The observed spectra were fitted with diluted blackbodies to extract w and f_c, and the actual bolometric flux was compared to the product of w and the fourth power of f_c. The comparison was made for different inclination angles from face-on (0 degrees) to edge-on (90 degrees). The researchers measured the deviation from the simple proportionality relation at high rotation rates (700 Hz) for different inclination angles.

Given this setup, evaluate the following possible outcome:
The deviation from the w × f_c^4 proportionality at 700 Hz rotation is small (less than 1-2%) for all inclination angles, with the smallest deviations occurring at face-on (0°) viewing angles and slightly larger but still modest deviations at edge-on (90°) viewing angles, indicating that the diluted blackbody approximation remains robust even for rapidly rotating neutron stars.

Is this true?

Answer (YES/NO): YES